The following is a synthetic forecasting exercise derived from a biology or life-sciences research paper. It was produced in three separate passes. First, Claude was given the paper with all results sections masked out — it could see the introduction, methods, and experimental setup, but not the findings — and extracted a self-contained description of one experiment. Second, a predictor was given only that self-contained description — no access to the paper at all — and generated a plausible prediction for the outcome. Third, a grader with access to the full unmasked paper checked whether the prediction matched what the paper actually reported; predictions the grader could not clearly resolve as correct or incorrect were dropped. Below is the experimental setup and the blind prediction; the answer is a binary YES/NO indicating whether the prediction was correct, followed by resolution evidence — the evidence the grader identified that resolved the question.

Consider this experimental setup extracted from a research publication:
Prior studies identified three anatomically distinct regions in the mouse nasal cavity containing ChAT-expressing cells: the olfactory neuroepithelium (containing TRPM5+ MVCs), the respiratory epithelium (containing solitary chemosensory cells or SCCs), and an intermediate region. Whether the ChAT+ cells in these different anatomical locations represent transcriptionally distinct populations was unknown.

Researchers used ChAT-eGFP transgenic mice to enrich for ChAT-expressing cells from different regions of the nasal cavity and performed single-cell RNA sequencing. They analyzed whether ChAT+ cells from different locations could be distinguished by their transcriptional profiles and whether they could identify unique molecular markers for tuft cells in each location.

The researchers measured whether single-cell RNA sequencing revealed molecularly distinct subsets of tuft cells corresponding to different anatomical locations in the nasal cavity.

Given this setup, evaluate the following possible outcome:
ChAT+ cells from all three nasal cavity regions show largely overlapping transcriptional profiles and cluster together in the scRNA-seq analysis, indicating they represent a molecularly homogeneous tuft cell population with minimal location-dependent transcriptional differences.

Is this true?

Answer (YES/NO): NO